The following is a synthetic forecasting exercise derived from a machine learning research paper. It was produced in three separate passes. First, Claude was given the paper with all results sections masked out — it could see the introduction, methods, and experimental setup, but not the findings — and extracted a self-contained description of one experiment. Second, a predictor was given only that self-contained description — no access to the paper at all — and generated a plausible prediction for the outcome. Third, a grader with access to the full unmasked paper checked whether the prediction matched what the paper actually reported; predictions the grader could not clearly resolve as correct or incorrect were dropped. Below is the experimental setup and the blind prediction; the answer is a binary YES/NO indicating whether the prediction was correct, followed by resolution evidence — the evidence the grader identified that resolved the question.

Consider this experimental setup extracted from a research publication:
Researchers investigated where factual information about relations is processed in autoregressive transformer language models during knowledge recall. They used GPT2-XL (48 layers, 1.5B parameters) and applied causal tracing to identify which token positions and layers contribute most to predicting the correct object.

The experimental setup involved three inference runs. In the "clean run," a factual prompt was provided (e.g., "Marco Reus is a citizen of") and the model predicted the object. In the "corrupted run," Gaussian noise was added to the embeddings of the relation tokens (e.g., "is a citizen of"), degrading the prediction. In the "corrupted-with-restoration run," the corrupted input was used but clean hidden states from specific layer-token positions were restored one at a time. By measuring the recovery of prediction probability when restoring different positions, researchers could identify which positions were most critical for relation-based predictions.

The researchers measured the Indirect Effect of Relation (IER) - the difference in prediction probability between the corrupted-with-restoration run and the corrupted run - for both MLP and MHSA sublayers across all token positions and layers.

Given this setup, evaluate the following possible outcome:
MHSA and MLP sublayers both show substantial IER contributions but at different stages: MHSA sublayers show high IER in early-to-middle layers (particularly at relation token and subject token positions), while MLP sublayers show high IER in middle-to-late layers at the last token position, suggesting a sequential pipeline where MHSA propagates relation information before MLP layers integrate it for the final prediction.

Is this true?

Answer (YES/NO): NO